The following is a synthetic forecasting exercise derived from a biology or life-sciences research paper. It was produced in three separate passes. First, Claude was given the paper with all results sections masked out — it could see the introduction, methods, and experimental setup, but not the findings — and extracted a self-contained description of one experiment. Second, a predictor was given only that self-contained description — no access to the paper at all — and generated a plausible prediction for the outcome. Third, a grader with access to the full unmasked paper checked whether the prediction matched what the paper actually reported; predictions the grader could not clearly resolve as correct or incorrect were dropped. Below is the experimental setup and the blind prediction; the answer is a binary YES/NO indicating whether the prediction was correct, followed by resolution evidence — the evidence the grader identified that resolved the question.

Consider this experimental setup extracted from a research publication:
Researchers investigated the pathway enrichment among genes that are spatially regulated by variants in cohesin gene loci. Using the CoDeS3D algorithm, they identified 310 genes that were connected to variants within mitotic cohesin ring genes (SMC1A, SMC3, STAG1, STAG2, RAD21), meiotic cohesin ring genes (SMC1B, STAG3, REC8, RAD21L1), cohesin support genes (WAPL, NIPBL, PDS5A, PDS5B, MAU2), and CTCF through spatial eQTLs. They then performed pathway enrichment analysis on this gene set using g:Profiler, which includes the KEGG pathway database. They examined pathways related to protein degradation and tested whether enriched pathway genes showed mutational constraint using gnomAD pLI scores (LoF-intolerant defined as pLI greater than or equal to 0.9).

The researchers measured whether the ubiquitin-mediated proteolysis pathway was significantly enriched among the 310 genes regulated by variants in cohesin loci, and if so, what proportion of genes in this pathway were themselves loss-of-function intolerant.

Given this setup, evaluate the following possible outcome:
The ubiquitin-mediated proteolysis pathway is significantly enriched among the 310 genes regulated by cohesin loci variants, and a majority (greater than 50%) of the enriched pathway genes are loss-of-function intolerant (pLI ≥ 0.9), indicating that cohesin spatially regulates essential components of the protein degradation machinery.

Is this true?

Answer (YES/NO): YES